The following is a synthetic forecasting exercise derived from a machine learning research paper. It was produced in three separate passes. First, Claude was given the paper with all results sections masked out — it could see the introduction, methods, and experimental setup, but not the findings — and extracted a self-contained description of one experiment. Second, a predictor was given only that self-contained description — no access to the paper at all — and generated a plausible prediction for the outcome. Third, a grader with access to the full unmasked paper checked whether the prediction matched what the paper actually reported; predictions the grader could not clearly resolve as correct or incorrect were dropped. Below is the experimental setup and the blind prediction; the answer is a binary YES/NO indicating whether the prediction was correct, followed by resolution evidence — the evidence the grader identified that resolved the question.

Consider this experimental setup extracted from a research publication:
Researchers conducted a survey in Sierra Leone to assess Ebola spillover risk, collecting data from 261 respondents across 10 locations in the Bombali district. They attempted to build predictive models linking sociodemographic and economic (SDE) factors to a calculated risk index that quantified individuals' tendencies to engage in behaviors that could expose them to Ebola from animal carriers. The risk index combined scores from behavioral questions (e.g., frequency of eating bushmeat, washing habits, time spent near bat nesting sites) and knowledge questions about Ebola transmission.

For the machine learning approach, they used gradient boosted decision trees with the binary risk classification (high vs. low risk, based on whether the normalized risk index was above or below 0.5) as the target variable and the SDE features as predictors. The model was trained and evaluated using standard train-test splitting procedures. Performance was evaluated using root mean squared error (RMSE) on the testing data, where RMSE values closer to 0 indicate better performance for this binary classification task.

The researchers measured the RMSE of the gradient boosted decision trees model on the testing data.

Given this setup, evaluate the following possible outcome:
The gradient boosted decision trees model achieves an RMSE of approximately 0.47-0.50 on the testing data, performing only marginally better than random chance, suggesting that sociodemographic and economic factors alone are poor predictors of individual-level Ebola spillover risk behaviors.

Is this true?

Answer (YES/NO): YES